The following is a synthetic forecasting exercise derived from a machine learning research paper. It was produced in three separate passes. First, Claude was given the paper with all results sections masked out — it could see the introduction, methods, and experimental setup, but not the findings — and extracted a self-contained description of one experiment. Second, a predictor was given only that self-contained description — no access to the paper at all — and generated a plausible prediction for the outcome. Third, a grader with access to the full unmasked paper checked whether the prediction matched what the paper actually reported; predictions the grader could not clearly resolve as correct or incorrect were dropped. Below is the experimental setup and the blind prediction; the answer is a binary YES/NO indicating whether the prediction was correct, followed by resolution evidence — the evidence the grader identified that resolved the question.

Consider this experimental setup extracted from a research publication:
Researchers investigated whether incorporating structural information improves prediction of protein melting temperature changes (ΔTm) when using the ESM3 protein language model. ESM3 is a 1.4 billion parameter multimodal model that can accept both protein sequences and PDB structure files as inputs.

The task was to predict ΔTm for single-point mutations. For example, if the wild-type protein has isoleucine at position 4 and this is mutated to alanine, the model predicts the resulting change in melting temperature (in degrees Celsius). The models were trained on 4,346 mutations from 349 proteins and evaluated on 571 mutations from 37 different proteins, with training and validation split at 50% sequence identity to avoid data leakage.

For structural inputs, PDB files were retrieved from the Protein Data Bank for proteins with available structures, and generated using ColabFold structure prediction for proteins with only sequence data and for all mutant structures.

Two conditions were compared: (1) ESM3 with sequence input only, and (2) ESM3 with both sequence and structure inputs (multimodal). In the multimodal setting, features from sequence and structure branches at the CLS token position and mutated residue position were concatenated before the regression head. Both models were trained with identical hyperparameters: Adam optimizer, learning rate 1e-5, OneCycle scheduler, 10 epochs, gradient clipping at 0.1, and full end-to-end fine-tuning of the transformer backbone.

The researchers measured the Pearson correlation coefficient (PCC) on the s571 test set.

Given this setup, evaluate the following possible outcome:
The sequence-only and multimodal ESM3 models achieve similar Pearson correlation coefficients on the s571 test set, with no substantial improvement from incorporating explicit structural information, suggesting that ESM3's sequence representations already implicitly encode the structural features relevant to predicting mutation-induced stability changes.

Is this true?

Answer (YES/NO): YES